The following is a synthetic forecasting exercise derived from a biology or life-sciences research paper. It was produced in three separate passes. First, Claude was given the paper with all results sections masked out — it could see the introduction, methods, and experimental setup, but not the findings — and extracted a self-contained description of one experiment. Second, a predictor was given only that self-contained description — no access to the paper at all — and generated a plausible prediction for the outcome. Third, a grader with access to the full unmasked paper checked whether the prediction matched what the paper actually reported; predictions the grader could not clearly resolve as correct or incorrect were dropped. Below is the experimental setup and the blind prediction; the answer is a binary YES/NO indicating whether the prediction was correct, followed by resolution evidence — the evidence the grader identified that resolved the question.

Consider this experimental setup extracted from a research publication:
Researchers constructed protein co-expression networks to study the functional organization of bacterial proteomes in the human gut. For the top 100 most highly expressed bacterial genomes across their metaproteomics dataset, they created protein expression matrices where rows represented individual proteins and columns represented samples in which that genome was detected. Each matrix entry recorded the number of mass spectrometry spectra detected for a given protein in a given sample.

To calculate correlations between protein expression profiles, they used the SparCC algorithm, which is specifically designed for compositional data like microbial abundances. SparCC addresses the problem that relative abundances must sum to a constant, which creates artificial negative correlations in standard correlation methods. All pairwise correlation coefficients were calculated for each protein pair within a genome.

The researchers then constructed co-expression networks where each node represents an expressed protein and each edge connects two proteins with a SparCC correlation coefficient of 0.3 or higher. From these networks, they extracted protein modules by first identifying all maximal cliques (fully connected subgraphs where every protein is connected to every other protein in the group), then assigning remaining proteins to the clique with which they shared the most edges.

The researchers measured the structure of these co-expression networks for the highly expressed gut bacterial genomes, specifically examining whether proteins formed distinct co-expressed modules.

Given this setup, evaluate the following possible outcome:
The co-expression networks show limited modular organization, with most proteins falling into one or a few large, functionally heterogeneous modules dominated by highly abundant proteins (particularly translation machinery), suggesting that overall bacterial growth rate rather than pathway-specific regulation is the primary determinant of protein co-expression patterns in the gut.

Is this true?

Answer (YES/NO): NO